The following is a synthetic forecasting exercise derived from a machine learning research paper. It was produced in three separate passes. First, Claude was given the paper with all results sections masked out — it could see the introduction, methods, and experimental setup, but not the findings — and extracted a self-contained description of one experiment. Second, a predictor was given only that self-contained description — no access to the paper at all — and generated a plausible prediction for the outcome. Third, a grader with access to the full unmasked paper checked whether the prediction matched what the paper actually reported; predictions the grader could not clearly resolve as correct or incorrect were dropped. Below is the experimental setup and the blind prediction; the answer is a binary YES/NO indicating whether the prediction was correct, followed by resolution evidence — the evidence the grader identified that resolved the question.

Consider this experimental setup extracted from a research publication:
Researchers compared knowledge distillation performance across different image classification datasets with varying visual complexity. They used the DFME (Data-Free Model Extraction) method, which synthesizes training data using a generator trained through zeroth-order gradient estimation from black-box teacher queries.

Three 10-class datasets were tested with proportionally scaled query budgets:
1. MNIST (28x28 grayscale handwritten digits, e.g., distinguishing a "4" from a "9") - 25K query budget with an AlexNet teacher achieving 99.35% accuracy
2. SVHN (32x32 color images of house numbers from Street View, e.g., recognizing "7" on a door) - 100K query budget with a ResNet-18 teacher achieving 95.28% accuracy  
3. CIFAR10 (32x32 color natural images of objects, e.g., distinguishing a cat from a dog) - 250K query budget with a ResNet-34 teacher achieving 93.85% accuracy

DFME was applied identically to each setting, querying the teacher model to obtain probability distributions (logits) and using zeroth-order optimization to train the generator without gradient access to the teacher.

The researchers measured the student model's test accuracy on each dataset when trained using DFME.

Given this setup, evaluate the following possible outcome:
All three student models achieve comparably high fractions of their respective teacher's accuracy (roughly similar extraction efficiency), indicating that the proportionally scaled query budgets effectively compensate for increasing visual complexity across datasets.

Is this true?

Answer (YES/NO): NO